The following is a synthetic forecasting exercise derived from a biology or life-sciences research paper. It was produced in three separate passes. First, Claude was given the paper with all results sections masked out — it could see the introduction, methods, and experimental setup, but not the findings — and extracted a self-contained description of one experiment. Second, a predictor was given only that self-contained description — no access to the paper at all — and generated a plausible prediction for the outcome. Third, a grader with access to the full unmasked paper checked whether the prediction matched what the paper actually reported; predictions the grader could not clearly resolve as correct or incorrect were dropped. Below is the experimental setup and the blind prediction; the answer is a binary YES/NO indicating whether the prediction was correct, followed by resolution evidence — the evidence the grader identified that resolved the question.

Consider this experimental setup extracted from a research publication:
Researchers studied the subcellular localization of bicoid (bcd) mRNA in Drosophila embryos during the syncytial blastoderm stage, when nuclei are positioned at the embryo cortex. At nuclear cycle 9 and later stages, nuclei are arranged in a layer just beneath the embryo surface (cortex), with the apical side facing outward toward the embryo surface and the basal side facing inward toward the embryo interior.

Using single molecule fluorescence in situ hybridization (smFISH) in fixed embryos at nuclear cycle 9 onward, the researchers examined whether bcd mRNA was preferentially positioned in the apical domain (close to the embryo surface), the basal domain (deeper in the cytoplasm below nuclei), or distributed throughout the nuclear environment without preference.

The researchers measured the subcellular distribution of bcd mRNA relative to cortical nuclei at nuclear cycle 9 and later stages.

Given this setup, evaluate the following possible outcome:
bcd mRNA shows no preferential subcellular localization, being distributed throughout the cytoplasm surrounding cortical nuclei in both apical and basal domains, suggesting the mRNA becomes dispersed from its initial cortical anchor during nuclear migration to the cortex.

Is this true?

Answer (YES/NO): NO